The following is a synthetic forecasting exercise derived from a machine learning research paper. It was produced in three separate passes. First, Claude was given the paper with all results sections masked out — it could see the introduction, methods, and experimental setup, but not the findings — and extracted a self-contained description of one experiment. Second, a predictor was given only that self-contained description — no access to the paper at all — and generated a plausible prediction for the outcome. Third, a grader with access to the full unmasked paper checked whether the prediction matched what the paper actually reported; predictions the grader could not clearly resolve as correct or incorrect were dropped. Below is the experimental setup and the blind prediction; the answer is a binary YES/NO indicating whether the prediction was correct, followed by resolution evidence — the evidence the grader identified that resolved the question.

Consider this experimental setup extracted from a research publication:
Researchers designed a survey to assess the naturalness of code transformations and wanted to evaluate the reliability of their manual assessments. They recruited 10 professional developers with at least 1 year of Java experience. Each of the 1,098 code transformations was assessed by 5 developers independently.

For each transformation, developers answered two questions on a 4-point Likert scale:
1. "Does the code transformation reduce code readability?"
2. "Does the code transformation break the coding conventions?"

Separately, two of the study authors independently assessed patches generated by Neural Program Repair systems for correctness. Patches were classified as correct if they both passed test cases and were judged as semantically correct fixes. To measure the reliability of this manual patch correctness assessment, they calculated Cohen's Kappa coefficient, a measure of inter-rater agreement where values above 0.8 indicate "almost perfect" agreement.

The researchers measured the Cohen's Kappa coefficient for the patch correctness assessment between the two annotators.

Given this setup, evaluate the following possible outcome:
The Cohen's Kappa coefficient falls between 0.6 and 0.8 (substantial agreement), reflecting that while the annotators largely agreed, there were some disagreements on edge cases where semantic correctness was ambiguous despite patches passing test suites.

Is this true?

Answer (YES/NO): NO